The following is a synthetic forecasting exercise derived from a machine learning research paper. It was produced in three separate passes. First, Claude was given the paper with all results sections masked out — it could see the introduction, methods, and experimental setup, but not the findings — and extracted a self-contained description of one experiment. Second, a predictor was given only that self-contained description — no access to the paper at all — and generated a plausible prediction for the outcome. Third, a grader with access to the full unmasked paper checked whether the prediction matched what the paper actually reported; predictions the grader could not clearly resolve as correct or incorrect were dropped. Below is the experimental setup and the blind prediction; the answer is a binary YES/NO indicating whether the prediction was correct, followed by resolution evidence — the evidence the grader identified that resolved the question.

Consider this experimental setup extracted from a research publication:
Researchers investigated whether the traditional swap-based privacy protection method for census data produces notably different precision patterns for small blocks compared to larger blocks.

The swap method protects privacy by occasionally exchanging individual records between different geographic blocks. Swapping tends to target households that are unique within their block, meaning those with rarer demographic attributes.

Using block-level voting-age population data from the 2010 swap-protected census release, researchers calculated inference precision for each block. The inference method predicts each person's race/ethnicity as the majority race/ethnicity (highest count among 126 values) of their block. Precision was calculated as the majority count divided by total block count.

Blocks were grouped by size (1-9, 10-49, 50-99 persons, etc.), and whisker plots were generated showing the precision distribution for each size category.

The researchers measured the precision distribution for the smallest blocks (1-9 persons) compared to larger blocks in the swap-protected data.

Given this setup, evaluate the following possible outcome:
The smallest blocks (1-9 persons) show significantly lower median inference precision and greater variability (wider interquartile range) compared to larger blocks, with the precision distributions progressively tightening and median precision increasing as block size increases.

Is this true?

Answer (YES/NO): NO